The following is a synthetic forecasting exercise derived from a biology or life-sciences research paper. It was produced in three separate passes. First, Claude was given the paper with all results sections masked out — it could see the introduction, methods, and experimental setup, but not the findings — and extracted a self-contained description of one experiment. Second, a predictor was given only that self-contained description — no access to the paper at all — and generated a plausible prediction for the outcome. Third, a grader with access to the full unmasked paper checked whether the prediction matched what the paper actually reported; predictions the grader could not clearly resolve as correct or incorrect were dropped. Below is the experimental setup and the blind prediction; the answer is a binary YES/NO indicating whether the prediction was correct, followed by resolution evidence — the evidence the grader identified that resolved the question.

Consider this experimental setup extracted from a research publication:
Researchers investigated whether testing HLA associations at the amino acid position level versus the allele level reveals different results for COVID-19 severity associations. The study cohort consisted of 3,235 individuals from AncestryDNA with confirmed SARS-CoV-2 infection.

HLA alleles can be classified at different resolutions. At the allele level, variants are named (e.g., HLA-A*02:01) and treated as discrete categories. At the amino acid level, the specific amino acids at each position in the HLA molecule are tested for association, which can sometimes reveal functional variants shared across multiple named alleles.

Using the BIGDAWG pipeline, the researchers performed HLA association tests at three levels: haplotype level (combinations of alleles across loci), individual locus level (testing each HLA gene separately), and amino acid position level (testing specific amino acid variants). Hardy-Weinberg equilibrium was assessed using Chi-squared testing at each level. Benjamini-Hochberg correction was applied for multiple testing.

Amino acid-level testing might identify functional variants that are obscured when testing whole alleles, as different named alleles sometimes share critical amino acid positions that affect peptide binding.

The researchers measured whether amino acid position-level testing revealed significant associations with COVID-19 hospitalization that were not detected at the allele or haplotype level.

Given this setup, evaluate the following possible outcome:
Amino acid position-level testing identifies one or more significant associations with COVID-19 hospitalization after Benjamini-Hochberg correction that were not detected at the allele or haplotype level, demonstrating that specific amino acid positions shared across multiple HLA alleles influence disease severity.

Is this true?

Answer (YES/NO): NO